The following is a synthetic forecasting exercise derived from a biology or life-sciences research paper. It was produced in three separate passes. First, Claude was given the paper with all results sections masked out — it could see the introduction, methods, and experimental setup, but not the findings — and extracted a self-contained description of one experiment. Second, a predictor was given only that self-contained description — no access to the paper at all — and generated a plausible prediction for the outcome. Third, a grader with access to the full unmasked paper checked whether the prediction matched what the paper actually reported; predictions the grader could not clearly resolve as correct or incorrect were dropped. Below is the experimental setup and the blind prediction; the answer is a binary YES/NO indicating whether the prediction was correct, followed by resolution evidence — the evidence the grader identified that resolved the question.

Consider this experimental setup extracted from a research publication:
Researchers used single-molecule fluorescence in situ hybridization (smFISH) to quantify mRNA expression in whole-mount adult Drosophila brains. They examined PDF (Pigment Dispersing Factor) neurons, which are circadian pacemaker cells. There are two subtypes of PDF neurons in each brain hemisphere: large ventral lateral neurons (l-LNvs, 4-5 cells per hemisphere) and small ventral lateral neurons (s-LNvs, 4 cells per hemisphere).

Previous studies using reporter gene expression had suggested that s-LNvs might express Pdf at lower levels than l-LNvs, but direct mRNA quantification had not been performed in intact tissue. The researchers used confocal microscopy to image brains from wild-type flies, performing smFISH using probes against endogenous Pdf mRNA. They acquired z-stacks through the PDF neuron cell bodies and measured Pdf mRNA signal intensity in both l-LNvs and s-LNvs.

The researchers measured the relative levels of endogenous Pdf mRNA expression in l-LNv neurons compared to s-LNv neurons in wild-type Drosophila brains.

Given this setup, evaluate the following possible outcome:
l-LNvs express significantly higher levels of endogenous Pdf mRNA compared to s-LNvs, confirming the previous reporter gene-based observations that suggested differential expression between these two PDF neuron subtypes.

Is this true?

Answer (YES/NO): YES